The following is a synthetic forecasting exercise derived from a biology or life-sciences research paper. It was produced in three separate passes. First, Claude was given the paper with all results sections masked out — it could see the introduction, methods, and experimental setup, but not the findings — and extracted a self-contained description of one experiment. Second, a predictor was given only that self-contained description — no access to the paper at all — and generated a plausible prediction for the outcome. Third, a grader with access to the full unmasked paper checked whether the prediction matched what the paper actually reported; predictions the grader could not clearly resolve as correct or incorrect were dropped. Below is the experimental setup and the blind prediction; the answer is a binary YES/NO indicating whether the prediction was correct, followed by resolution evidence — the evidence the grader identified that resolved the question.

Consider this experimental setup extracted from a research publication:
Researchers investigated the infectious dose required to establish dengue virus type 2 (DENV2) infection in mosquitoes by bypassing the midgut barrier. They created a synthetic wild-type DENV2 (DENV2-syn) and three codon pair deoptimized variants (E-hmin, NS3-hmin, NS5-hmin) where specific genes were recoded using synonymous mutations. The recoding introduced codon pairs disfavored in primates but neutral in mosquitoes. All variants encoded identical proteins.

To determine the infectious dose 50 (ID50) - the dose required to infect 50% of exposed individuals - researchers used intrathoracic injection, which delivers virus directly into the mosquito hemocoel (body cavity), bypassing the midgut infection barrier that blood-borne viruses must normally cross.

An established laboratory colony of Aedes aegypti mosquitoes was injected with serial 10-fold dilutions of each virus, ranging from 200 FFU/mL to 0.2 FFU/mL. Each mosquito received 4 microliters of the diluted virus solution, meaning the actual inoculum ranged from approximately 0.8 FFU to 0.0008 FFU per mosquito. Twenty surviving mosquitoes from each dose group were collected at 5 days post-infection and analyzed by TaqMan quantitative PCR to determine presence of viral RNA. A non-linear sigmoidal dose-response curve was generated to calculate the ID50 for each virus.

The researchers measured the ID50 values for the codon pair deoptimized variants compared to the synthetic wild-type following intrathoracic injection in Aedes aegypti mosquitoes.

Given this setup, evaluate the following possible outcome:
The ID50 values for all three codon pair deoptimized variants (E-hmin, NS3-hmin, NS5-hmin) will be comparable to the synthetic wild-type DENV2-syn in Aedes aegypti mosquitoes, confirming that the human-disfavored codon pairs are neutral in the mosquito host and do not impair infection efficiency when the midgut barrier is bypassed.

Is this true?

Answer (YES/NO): YES